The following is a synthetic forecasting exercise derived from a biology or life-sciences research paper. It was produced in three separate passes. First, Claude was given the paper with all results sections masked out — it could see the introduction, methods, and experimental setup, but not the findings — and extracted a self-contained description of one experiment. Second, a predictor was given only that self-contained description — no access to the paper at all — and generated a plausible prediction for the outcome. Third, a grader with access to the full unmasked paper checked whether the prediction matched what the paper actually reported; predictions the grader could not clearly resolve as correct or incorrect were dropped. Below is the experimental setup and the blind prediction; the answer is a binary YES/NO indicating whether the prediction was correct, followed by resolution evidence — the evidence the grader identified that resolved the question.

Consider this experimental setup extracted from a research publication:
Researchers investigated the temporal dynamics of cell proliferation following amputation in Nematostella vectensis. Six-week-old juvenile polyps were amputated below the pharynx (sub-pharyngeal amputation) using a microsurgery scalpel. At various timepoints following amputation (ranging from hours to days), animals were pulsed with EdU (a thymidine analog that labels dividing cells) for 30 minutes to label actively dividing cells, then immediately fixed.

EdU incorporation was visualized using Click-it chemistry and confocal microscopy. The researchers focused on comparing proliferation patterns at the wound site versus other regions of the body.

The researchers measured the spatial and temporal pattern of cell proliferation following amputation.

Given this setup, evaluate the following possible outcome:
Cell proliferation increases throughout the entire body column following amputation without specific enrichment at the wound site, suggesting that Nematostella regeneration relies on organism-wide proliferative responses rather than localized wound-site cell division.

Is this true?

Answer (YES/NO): NO